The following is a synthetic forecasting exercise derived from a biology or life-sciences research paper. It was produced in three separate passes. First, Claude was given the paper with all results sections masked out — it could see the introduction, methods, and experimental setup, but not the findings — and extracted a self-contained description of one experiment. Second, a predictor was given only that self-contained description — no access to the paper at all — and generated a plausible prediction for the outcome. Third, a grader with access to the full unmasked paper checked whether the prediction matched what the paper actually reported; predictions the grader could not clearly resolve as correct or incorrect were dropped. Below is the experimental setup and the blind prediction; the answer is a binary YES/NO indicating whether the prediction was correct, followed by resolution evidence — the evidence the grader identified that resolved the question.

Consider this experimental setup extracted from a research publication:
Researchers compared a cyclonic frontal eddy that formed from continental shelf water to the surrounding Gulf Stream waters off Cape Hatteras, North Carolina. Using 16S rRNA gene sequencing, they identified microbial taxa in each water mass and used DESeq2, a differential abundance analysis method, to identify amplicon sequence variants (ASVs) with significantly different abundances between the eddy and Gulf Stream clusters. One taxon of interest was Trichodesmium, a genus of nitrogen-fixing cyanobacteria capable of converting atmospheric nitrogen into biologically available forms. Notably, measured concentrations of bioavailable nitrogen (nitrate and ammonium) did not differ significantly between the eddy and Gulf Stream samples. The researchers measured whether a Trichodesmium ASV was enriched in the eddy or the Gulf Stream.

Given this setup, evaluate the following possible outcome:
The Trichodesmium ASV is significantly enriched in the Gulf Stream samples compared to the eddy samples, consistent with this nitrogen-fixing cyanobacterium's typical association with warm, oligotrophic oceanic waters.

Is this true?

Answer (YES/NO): YES